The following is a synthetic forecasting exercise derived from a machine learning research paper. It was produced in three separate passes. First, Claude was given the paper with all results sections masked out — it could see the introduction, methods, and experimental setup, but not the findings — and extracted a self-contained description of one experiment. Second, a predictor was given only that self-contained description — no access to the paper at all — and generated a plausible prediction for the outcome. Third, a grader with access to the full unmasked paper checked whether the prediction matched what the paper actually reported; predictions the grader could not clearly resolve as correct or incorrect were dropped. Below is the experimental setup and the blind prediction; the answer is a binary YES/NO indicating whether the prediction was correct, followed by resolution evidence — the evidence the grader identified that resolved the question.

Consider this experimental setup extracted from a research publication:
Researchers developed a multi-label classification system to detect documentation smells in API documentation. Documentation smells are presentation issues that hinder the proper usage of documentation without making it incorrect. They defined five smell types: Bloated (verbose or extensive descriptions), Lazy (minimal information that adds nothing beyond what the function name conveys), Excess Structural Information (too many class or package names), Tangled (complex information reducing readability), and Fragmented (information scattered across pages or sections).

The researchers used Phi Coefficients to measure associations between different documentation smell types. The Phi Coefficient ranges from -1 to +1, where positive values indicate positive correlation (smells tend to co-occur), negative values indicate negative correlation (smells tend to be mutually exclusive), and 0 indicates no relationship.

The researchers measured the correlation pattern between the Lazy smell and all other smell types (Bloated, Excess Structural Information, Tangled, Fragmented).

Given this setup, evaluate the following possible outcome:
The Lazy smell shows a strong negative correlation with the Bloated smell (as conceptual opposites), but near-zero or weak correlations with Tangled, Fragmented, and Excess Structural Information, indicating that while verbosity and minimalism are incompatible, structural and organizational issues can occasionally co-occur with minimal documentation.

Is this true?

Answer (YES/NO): NO